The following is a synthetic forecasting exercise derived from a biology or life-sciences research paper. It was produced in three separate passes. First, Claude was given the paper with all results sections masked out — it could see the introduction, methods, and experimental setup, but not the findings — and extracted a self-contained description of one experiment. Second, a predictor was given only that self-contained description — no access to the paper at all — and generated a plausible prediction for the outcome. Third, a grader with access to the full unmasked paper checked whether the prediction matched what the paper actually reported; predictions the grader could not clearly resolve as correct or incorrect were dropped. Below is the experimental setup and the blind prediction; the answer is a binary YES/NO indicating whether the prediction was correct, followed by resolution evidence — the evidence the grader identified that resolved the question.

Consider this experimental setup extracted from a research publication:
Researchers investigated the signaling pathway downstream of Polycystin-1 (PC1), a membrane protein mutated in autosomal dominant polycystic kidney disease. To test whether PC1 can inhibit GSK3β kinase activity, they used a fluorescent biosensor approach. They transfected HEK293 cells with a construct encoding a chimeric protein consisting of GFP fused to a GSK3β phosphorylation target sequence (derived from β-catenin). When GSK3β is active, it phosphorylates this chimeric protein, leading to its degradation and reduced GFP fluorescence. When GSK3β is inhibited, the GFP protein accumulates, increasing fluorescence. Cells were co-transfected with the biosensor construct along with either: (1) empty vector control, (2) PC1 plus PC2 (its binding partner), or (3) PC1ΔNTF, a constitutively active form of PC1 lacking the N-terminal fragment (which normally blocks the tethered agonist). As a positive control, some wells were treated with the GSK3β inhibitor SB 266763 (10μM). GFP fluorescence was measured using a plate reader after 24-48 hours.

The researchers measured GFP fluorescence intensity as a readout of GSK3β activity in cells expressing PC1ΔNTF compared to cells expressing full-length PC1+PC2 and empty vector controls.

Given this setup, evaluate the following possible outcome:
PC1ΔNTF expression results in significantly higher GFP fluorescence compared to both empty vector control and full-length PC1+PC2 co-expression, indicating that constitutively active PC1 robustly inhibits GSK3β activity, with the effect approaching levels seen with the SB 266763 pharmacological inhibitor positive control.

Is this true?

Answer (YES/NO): YES